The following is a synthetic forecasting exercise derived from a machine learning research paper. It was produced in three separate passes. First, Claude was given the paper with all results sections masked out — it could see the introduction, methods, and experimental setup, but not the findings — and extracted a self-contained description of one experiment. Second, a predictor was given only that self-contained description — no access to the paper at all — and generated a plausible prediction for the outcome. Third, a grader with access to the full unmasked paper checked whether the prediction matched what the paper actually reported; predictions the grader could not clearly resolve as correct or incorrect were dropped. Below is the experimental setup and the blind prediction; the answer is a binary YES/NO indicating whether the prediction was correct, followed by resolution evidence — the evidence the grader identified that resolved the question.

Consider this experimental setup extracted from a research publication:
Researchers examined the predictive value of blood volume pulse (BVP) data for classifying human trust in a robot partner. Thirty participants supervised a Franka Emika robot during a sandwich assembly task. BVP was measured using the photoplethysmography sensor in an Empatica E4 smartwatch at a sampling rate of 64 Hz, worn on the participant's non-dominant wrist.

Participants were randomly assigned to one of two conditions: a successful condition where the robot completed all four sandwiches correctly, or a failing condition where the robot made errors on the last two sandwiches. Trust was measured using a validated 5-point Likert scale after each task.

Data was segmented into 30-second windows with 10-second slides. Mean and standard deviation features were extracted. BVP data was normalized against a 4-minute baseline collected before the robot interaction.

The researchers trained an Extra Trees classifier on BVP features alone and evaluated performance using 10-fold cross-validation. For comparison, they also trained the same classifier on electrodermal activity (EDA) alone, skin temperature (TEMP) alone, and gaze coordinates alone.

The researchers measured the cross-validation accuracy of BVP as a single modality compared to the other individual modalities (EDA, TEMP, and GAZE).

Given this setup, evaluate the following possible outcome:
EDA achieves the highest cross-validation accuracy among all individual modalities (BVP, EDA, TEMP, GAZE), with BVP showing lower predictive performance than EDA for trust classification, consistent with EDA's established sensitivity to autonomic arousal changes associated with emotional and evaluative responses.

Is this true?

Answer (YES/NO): NO